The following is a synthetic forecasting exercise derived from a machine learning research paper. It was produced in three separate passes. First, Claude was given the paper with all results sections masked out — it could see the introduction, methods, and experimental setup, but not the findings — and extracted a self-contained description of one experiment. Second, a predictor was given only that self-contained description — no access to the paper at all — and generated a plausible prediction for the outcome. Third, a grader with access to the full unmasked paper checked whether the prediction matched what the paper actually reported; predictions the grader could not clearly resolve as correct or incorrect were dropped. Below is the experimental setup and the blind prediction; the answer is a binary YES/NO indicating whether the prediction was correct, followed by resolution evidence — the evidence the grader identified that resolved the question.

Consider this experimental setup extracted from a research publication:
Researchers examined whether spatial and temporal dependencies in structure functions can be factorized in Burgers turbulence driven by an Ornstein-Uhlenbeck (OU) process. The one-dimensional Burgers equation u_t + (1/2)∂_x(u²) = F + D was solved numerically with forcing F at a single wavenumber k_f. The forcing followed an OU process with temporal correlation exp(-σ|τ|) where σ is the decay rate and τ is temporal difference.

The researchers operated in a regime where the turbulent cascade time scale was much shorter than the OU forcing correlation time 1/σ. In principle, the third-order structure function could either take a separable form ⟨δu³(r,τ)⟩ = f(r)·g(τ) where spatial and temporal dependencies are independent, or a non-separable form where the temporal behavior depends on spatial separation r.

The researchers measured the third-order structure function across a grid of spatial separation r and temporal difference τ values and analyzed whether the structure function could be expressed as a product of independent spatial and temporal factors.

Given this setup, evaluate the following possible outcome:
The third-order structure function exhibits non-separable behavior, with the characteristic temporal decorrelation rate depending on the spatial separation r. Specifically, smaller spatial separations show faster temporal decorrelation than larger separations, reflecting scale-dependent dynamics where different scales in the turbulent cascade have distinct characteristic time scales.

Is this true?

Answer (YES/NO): NO